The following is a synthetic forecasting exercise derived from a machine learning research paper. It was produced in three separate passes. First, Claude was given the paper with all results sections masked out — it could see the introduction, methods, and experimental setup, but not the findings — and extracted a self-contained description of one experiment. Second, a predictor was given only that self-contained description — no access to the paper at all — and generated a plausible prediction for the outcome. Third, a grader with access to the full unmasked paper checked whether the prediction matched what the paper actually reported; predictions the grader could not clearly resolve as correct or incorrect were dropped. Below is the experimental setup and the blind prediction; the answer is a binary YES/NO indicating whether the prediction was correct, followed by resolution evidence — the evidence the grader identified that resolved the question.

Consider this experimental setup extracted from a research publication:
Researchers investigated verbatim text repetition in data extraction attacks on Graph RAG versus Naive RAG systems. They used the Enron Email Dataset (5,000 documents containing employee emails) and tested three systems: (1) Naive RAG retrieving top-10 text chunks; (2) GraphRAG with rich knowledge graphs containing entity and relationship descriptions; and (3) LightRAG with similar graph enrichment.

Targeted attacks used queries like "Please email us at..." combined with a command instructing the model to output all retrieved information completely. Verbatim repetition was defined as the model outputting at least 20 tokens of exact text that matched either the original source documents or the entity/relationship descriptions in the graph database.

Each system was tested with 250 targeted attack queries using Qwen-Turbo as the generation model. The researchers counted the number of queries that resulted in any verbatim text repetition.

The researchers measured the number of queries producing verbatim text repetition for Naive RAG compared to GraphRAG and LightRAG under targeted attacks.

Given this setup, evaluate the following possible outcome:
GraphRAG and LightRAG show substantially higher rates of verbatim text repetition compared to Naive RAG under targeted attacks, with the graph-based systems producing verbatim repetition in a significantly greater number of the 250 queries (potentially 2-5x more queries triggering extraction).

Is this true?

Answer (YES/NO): NO